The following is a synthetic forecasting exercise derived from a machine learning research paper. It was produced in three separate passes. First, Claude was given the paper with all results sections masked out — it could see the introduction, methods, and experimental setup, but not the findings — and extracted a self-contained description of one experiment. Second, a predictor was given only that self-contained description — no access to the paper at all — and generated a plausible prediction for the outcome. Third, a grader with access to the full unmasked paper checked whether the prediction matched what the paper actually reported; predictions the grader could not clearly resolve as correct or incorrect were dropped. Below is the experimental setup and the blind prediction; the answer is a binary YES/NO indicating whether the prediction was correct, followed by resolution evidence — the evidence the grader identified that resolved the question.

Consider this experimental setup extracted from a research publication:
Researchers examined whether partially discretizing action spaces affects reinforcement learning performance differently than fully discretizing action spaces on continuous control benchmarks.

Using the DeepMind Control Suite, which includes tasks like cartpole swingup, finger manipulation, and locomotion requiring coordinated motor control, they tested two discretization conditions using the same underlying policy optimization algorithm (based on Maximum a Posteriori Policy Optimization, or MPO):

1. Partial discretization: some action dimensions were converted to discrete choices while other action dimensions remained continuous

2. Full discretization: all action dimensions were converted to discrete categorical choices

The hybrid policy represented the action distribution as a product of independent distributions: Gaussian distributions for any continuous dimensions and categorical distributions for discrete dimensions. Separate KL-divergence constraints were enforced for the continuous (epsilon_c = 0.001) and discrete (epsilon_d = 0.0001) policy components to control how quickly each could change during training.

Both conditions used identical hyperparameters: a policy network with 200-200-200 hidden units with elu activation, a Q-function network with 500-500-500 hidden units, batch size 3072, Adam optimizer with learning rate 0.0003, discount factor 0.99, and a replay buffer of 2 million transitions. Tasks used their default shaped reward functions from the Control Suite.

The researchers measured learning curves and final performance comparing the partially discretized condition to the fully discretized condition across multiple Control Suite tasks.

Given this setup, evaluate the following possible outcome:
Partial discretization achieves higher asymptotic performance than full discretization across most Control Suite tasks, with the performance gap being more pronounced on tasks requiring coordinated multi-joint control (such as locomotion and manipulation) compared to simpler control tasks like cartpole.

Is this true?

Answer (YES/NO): NO